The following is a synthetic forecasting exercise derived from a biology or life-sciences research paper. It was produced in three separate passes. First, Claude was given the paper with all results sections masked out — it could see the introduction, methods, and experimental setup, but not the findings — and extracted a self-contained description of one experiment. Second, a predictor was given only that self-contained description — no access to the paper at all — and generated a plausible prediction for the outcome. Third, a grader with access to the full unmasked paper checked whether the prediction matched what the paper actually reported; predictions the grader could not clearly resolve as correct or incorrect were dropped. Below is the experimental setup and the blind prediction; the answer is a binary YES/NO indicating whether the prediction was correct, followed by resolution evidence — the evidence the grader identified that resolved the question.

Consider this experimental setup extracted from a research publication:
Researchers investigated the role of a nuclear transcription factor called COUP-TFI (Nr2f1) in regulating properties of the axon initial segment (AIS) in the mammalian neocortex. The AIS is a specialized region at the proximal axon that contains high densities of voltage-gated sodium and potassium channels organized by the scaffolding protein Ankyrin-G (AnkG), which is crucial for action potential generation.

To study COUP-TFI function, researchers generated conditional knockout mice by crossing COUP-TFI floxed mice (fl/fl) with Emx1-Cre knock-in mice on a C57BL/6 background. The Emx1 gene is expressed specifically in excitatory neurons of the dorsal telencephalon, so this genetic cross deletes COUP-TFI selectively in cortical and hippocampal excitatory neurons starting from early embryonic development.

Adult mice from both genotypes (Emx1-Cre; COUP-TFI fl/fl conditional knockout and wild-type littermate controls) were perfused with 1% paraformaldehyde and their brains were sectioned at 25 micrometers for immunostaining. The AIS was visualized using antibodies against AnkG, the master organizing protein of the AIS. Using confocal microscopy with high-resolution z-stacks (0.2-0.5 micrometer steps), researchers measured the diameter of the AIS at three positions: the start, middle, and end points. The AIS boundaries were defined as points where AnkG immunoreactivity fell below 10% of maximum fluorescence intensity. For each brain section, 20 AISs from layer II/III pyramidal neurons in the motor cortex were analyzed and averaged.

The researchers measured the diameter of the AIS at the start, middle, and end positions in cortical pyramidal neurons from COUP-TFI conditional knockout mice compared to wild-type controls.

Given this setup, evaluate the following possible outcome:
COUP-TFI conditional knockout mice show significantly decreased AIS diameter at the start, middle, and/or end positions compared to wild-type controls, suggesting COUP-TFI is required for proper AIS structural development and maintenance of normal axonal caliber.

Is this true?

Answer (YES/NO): YES